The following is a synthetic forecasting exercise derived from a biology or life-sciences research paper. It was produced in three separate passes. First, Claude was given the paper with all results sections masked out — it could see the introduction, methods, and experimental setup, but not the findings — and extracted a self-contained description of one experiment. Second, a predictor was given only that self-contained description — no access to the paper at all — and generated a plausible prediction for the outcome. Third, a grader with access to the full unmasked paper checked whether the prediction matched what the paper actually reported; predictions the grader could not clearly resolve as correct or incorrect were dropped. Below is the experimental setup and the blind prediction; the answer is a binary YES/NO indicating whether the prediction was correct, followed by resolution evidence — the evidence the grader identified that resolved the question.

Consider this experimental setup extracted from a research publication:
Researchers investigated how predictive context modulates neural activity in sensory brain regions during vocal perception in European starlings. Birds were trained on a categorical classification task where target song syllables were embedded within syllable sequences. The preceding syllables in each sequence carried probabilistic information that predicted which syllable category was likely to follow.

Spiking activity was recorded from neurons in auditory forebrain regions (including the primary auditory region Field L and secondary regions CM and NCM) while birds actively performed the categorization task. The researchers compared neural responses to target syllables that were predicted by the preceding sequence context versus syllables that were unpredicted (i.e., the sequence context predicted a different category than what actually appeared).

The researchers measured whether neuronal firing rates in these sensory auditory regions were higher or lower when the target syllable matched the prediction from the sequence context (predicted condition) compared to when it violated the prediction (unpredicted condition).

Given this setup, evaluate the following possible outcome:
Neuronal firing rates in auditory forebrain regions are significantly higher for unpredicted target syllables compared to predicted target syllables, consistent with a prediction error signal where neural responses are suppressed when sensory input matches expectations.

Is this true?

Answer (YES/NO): YES